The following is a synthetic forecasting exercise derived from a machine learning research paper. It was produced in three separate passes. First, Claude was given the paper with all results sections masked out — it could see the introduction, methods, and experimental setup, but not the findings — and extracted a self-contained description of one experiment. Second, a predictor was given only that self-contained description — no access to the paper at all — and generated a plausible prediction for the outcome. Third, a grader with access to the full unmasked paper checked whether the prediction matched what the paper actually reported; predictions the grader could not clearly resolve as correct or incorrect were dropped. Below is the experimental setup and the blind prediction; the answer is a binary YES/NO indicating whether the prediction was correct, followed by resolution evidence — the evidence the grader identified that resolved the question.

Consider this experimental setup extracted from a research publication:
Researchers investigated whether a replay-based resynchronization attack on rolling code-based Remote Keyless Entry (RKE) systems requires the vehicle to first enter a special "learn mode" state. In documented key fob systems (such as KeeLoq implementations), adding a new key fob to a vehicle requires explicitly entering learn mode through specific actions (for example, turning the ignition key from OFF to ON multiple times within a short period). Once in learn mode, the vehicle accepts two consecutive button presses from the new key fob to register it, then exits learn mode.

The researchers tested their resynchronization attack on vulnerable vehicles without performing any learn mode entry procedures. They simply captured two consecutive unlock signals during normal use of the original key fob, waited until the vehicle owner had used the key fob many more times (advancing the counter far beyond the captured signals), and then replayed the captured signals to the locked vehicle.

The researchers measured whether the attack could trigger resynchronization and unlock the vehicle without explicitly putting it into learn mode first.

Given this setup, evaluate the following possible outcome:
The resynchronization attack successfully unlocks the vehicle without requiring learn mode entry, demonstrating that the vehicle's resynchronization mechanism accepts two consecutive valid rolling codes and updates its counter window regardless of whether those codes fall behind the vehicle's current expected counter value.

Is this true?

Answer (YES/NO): YES